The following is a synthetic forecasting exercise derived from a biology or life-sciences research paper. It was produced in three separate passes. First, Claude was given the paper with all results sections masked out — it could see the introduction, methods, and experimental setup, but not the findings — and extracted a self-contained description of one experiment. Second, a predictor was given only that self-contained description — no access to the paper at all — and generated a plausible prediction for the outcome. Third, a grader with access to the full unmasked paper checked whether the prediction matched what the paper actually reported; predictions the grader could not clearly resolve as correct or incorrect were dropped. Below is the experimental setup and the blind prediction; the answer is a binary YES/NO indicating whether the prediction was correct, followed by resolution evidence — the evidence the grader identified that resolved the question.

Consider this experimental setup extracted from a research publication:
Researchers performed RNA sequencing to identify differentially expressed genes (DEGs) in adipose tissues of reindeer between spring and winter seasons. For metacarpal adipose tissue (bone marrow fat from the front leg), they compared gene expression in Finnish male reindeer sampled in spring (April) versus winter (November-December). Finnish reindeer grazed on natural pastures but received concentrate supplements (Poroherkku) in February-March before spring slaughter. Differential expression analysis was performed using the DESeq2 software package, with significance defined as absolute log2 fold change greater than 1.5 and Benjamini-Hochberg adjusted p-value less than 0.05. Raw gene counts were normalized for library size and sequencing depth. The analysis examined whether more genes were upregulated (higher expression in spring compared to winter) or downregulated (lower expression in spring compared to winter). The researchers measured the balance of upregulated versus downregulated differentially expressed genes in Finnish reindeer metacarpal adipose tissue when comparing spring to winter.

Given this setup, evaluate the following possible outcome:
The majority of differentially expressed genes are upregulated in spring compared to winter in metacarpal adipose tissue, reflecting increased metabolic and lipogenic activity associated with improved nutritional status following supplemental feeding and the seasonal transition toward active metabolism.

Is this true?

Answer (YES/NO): YES